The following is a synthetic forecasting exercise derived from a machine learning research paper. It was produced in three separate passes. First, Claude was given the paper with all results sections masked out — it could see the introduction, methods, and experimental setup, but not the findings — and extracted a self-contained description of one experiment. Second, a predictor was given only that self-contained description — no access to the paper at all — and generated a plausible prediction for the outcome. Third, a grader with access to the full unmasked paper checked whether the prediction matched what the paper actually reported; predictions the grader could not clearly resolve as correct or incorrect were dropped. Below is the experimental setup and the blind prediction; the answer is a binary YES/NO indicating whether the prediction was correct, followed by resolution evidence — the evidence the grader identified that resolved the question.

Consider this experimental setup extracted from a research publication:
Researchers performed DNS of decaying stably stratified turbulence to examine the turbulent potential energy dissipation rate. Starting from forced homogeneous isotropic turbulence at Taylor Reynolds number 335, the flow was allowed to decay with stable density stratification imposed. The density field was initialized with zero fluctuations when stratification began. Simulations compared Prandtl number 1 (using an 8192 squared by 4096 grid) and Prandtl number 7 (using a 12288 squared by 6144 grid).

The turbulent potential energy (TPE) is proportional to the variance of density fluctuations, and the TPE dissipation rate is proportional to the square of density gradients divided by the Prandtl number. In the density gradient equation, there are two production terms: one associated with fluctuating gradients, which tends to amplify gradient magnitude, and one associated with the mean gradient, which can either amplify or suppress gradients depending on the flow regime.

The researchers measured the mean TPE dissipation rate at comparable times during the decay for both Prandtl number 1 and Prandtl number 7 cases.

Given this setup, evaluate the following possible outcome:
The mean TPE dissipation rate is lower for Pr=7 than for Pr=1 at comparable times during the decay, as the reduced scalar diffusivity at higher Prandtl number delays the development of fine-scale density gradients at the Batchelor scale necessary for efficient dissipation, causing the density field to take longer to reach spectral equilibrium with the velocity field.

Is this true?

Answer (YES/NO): NO